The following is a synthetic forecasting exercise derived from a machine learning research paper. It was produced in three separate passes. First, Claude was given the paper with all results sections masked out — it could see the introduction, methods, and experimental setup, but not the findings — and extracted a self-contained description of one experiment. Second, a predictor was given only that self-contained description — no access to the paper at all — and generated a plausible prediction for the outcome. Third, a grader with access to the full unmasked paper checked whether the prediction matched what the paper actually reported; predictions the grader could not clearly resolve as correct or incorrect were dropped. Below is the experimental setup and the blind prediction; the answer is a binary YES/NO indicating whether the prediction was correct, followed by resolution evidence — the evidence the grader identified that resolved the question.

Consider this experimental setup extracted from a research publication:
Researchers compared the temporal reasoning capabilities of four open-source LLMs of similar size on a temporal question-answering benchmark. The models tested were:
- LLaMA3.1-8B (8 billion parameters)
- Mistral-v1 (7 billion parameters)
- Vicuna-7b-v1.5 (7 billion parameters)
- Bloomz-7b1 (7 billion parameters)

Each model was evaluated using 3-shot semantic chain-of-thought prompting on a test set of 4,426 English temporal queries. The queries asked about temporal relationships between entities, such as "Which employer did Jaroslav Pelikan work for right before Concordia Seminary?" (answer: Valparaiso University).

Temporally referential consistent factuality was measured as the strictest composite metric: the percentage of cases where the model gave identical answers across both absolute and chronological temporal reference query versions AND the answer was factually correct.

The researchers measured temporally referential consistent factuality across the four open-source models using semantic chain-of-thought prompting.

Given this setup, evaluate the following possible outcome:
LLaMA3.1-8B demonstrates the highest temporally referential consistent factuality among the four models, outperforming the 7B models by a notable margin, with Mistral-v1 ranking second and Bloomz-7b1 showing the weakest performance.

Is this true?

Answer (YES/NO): NO